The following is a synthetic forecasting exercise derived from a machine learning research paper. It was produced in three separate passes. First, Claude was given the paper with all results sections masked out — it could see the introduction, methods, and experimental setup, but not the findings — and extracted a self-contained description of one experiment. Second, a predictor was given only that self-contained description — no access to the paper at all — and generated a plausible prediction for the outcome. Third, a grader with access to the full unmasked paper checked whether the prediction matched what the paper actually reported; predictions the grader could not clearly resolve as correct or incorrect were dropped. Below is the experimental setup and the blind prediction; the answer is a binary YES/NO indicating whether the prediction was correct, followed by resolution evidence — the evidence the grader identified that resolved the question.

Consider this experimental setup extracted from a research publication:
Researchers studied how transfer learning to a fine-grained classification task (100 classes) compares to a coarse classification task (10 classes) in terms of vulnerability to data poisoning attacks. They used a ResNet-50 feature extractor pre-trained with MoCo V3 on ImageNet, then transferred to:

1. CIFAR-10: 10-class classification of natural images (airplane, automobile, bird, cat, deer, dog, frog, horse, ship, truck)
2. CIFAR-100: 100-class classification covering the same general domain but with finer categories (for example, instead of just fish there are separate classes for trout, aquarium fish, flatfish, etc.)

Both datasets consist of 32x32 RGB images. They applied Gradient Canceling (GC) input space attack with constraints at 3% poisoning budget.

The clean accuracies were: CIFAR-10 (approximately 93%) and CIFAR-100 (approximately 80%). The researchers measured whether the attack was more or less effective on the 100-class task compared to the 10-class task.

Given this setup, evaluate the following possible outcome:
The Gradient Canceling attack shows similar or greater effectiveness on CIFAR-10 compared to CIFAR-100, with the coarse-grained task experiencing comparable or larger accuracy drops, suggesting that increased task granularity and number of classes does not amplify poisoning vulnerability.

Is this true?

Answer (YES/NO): YES